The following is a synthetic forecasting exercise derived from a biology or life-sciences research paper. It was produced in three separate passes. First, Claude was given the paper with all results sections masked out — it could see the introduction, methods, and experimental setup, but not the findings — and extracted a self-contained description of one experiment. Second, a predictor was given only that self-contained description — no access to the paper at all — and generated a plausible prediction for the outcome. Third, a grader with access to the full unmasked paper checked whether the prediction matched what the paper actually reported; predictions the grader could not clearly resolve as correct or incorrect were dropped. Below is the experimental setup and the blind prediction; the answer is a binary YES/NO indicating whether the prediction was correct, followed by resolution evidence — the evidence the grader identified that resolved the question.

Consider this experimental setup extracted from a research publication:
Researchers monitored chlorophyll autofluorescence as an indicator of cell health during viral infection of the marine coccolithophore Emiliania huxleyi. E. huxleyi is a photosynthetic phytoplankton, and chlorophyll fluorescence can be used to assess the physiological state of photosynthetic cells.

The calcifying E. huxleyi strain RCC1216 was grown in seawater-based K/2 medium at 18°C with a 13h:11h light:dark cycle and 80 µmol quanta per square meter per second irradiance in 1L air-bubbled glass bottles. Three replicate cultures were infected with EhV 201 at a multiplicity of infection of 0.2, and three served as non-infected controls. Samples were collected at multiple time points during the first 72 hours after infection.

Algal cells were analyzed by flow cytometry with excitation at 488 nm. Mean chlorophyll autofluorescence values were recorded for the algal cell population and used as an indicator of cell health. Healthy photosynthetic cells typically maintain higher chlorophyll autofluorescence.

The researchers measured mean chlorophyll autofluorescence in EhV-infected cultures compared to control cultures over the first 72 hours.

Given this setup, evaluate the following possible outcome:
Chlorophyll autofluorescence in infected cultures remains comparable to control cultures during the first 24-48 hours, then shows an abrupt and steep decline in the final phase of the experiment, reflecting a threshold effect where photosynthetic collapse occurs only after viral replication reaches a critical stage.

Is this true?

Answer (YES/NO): NO